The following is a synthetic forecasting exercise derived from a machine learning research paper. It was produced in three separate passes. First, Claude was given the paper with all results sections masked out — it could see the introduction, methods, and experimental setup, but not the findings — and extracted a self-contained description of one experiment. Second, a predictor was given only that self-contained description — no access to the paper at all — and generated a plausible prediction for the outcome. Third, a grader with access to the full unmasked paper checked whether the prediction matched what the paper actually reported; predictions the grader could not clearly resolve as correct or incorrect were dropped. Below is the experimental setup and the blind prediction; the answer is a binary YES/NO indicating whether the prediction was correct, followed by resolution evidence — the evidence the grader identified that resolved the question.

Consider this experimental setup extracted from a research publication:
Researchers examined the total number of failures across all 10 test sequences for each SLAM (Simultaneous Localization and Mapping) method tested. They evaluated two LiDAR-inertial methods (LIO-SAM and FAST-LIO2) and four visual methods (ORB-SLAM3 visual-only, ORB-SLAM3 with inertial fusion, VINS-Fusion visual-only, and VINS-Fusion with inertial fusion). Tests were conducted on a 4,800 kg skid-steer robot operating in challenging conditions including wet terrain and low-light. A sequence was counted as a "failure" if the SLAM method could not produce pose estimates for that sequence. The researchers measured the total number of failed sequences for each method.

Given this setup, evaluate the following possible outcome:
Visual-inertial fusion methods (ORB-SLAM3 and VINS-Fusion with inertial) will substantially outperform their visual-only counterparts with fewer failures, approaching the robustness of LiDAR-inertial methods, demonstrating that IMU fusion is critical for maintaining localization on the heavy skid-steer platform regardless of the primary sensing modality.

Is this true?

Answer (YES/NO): NO